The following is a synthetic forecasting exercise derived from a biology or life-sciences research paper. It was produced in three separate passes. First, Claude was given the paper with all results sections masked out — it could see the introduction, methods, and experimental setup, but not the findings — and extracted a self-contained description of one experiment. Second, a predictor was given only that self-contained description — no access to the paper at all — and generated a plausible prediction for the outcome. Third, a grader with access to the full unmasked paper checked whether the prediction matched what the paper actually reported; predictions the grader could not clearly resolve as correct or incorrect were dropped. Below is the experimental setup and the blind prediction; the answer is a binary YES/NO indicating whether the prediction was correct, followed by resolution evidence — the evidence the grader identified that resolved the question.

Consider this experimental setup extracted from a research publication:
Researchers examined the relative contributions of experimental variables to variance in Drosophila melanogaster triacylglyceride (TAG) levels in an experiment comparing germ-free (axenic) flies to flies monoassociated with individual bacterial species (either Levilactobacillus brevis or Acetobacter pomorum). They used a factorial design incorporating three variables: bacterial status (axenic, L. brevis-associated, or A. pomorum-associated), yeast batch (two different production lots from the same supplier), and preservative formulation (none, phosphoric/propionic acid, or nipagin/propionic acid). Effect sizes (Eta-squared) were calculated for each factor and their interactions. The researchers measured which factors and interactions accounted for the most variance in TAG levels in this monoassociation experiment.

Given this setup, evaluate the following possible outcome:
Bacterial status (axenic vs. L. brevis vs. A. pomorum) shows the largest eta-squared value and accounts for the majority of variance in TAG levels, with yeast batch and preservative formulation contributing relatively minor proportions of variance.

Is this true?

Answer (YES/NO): NO